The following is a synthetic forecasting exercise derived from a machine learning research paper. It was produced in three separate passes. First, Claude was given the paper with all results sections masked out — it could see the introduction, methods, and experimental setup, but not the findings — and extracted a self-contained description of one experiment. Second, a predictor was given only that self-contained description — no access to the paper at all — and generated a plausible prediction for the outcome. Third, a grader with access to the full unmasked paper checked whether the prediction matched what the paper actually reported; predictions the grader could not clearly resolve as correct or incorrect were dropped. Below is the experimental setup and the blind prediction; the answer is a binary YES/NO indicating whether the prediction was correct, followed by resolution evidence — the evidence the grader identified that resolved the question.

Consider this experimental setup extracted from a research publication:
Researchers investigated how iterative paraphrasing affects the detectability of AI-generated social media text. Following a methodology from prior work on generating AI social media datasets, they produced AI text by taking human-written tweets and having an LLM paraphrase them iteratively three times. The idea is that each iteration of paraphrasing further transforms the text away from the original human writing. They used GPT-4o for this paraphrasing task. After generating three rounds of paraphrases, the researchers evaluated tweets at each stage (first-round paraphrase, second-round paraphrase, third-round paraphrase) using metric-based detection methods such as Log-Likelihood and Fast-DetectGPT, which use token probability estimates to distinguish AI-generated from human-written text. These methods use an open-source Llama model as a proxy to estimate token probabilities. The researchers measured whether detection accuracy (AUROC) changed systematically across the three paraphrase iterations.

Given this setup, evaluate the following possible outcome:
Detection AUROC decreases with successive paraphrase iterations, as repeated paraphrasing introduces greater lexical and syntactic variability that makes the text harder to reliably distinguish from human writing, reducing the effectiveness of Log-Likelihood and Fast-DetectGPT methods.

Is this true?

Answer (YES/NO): NO